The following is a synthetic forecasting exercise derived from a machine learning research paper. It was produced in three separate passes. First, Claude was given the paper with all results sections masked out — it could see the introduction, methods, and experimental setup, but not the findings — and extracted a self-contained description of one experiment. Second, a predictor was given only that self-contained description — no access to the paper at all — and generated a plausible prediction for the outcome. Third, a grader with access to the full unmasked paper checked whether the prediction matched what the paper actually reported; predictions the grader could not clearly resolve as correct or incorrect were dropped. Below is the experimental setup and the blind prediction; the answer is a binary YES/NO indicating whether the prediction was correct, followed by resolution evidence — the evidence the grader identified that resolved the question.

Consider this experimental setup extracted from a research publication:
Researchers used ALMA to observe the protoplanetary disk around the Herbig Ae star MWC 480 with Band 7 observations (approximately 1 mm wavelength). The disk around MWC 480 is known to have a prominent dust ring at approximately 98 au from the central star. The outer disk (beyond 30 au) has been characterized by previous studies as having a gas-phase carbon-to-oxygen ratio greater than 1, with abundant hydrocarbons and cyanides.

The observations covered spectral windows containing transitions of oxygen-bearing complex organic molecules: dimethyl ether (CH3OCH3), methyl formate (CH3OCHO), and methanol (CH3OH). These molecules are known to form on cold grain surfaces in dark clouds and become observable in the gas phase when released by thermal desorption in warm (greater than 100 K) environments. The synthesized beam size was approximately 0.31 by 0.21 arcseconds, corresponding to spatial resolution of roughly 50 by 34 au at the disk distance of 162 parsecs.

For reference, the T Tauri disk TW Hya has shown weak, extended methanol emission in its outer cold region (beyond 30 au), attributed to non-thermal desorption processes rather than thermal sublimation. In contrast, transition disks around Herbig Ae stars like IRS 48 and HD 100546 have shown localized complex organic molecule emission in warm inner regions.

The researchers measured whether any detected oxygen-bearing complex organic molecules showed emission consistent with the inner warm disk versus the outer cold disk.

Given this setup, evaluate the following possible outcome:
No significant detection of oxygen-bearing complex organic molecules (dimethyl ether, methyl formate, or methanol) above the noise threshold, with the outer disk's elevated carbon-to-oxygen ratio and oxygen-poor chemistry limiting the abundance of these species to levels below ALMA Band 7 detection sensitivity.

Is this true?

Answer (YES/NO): NO